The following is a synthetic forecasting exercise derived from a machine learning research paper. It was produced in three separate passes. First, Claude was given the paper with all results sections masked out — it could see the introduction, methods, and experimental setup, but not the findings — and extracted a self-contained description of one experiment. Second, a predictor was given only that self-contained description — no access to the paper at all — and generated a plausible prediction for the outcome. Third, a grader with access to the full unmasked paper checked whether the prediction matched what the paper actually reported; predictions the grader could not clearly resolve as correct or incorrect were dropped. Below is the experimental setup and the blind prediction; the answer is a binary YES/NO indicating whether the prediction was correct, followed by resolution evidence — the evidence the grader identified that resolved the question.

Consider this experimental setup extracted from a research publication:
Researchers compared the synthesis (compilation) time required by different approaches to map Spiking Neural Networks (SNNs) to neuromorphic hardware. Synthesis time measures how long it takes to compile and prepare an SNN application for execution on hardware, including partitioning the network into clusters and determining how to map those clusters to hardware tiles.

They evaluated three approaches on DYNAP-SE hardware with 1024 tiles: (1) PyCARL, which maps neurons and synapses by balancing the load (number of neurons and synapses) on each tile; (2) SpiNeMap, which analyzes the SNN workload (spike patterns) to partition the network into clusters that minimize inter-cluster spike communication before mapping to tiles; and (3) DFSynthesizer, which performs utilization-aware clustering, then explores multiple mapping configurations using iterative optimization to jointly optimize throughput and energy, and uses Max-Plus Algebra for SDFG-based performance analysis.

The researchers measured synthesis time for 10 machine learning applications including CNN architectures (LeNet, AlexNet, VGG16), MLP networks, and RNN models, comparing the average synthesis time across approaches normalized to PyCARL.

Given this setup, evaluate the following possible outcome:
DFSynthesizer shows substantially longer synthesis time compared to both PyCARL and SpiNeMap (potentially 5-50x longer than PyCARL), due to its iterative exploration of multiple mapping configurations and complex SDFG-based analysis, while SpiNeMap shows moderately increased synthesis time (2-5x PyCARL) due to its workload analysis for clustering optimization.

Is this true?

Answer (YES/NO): NO